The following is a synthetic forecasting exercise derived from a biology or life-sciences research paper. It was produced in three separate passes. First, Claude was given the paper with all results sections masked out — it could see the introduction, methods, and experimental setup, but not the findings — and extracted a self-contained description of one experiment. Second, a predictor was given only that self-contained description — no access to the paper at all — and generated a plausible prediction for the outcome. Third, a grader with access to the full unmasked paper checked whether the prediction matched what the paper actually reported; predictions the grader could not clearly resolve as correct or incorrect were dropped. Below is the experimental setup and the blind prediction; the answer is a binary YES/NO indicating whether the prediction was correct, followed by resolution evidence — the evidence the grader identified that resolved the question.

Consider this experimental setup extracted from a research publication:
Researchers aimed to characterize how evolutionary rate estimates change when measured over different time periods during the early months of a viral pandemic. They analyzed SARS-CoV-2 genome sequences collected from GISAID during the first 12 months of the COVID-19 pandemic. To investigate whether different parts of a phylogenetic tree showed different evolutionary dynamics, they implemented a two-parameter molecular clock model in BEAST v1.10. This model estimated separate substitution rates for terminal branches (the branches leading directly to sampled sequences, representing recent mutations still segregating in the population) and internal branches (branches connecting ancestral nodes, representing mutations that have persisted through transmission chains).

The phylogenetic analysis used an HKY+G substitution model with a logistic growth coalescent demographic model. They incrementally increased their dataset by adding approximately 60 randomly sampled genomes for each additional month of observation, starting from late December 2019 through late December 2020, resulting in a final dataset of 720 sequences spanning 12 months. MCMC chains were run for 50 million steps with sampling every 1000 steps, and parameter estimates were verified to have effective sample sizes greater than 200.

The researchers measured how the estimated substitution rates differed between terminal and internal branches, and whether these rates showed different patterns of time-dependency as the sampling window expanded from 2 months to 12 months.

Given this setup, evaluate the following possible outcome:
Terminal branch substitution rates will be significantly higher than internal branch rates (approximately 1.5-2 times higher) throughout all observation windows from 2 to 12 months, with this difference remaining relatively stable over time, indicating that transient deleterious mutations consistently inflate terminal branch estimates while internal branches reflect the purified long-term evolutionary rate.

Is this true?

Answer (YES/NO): NO